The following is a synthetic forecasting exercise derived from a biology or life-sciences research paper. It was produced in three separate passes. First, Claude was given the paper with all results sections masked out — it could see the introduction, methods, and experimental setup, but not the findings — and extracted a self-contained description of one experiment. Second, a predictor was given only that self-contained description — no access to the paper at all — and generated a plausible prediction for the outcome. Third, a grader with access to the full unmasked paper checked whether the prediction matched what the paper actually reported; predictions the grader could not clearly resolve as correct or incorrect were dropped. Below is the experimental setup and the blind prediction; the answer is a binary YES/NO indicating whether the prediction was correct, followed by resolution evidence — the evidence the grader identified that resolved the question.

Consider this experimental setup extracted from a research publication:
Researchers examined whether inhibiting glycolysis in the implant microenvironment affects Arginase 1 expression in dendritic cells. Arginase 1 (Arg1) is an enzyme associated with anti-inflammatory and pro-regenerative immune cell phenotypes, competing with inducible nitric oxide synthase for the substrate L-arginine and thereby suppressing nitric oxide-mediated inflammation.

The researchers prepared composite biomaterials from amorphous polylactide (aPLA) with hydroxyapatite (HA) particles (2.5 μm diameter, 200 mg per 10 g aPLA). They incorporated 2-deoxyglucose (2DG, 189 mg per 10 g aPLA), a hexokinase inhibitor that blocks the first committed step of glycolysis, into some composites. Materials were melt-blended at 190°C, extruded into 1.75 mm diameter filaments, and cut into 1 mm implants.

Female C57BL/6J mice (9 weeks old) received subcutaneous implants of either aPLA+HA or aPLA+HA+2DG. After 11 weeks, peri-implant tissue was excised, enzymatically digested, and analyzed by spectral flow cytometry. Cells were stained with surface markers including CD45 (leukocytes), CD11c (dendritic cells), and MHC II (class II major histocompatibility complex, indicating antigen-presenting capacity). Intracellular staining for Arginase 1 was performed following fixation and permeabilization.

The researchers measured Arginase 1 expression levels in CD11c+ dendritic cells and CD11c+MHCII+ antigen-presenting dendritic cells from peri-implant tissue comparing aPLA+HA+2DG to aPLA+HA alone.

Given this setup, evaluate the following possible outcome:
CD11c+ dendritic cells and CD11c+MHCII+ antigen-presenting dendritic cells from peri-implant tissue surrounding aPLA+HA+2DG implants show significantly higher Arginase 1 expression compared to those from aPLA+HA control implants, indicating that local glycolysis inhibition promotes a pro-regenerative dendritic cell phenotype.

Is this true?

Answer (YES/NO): NO